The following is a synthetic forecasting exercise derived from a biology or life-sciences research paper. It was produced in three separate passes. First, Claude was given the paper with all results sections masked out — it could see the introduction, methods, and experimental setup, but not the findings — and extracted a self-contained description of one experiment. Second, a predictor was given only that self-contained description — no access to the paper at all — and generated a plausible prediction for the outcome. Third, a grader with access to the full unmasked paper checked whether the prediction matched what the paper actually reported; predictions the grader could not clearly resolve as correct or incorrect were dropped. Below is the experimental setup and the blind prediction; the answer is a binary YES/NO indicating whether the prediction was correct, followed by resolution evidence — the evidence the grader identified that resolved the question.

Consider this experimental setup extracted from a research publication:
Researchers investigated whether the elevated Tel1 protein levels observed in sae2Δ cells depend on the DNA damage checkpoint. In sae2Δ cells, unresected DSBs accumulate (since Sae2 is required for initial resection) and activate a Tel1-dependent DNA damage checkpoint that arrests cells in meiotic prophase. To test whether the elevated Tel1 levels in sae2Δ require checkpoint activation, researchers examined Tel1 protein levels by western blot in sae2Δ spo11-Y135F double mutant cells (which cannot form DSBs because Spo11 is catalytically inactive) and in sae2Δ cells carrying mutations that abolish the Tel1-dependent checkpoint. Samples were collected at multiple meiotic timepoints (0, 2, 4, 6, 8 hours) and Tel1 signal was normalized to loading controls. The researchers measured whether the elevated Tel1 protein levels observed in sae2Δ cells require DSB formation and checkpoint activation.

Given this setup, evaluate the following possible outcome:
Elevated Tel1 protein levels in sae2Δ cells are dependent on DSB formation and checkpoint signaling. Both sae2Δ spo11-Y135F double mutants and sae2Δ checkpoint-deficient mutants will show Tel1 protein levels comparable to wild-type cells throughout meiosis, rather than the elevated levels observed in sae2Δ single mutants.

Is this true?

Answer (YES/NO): YES